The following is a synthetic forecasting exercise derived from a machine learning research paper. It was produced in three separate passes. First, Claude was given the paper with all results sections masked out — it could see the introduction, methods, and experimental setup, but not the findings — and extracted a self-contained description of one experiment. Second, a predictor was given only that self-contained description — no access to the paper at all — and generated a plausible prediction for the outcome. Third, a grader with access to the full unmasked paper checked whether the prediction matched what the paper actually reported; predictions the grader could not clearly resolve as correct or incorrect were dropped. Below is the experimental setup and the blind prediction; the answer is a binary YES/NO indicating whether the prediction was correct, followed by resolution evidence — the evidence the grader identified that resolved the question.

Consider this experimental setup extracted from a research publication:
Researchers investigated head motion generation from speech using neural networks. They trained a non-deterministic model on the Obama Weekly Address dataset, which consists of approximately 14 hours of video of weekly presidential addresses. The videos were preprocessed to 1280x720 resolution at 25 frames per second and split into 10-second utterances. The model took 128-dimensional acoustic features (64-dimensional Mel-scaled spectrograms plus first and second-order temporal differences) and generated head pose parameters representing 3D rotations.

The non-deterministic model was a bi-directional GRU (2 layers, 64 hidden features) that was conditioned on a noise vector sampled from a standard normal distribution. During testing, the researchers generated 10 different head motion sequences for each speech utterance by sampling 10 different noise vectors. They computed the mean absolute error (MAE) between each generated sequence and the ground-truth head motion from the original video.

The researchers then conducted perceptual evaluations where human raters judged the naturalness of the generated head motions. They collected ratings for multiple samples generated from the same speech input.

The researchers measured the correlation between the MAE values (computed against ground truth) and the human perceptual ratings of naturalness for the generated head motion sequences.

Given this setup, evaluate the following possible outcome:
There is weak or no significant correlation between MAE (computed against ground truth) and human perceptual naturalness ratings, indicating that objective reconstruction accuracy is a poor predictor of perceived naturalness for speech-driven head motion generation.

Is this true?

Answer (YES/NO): YES